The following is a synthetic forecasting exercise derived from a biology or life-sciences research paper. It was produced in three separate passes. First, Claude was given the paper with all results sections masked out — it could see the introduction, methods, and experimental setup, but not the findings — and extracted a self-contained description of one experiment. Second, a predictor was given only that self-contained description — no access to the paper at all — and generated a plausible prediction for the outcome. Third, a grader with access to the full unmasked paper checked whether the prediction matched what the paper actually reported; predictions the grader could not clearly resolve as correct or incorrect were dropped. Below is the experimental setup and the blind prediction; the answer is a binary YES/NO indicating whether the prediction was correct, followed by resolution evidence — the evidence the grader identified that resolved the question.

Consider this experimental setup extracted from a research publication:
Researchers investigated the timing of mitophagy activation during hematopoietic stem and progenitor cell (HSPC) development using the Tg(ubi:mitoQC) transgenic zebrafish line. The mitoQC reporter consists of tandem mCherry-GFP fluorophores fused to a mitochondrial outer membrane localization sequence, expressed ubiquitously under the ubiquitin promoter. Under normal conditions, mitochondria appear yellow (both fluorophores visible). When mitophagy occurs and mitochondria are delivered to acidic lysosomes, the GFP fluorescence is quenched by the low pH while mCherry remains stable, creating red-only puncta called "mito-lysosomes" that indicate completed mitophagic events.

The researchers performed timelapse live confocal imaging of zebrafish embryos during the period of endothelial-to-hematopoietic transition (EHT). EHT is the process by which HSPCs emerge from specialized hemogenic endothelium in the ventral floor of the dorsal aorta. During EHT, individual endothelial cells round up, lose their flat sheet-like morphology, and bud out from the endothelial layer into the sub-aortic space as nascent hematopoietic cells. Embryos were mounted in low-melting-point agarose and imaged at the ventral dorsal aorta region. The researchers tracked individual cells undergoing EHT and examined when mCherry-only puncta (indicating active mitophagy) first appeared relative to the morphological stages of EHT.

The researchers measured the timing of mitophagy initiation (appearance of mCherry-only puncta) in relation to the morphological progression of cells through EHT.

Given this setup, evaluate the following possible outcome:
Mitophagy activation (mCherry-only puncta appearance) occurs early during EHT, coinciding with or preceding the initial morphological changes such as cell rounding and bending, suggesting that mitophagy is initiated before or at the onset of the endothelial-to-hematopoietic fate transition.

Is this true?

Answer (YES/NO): NO